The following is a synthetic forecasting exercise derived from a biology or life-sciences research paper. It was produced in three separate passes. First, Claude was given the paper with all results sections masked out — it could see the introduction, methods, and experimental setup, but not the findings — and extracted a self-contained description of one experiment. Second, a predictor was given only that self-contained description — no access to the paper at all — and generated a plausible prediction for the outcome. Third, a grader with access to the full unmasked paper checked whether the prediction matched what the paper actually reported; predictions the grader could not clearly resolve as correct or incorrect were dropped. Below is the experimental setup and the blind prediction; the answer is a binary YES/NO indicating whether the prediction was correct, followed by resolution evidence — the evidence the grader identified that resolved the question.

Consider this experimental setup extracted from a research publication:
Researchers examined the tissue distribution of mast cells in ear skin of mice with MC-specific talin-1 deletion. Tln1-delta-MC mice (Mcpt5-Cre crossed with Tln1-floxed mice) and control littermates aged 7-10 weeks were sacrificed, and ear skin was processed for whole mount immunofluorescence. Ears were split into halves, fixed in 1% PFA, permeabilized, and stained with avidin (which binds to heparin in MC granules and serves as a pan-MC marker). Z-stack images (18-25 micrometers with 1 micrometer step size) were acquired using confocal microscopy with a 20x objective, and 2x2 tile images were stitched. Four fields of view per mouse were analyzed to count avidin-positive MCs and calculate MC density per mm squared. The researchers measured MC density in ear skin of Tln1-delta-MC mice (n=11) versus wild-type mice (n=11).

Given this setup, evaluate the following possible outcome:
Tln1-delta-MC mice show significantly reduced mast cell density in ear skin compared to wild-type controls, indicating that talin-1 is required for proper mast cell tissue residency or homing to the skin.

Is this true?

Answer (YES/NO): NO